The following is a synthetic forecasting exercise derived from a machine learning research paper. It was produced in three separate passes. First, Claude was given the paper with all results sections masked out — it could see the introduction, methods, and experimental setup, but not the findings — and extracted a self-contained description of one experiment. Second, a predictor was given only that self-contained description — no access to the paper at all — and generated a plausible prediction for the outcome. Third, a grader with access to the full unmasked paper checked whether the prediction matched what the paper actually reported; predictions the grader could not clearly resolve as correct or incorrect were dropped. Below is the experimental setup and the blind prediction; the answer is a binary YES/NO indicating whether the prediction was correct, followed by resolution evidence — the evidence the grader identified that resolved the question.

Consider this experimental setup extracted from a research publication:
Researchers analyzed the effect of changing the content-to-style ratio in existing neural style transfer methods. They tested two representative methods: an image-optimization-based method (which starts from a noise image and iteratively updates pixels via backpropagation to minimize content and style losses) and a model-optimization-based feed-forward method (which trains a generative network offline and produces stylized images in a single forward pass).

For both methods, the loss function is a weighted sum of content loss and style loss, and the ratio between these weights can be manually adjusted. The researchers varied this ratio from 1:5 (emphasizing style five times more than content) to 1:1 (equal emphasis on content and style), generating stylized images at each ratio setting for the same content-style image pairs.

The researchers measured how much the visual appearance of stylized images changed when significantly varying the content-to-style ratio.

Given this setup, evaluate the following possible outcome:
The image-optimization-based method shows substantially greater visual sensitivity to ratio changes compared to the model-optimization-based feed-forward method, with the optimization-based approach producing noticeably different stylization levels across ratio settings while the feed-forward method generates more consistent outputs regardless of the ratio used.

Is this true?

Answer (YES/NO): NO